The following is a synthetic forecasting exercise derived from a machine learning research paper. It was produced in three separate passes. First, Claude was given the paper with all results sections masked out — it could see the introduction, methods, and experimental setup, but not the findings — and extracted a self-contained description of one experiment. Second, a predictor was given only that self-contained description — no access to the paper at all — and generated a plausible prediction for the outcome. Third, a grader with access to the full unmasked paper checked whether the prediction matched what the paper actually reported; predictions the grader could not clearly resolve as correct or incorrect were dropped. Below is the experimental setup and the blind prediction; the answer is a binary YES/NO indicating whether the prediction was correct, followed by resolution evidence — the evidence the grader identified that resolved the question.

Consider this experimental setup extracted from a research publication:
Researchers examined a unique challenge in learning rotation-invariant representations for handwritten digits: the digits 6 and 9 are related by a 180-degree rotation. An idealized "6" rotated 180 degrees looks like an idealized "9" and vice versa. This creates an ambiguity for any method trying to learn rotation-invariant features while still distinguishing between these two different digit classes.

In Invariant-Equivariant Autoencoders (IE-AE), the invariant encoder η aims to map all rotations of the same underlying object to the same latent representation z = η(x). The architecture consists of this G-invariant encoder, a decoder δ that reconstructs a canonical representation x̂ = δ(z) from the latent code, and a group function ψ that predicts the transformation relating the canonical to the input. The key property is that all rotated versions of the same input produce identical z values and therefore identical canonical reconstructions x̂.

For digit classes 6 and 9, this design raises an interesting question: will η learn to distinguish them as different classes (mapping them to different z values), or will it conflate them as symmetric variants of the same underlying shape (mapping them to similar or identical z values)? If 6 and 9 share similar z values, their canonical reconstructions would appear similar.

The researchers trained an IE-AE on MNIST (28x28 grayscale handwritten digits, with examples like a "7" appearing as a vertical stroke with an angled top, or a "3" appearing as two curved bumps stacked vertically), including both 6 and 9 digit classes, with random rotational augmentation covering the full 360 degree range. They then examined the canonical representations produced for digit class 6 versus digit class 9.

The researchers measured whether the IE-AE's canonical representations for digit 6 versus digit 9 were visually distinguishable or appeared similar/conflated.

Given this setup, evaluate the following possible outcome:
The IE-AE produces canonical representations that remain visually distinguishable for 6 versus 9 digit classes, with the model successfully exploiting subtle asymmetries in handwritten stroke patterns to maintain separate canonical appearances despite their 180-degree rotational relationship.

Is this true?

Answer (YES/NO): NO